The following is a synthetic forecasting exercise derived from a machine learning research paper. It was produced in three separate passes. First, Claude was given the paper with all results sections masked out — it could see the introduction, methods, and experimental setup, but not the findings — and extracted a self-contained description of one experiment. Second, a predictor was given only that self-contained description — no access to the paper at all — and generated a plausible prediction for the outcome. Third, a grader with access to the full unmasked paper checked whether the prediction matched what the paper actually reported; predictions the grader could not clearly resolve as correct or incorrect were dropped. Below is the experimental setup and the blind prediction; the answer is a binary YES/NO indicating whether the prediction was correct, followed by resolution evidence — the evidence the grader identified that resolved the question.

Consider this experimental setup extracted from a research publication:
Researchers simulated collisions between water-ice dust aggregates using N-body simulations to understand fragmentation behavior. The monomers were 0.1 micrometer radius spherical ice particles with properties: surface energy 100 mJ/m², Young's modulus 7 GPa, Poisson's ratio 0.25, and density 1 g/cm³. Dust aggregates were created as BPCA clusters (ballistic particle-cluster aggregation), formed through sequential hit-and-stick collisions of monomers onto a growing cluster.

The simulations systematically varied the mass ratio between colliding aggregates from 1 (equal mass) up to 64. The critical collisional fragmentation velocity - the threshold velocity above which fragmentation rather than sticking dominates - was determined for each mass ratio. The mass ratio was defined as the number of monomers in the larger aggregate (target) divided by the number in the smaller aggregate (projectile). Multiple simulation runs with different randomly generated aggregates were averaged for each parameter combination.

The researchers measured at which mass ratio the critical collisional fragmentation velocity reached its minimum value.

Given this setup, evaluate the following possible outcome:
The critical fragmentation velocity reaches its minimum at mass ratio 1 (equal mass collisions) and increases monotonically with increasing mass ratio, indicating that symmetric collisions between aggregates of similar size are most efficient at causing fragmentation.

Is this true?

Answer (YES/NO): NO